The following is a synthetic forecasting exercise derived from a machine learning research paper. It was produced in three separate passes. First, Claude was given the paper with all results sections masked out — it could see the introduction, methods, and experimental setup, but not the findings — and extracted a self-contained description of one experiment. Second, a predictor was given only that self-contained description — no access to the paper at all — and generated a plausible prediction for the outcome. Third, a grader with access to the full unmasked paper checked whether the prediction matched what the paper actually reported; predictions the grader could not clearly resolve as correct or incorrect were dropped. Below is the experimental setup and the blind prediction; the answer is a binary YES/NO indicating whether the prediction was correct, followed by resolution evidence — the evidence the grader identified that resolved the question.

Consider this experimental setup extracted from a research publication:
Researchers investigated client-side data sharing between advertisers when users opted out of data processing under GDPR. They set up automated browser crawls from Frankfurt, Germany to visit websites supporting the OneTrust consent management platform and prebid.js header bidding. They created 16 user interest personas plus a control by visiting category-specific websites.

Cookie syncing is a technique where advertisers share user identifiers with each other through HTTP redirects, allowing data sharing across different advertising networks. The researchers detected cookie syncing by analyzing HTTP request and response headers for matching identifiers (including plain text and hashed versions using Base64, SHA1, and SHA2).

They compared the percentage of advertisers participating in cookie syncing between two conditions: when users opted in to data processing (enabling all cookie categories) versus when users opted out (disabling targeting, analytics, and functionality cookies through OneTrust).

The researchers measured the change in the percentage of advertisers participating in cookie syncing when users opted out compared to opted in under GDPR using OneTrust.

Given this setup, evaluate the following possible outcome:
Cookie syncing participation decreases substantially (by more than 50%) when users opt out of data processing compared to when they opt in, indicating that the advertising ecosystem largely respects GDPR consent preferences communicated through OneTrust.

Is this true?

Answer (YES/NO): NO